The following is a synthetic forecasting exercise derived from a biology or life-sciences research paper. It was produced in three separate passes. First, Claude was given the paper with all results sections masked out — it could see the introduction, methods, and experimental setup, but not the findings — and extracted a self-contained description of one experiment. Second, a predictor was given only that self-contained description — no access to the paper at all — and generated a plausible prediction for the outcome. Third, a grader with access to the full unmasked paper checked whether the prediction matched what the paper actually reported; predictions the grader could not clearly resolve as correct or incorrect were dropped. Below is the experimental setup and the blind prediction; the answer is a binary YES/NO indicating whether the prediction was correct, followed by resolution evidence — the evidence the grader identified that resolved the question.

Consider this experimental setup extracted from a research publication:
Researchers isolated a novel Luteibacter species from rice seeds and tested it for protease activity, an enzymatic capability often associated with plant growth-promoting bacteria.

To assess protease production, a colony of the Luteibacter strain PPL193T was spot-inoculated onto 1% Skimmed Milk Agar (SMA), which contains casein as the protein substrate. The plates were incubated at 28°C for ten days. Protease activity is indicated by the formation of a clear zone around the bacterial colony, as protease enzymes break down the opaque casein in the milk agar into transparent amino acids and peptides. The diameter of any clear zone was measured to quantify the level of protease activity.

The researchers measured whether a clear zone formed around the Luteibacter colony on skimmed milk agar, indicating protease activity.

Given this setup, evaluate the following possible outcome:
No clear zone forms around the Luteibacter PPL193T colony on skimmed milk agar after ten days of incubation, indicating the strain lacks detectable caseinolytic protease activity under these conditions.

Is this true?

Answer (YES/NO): NO